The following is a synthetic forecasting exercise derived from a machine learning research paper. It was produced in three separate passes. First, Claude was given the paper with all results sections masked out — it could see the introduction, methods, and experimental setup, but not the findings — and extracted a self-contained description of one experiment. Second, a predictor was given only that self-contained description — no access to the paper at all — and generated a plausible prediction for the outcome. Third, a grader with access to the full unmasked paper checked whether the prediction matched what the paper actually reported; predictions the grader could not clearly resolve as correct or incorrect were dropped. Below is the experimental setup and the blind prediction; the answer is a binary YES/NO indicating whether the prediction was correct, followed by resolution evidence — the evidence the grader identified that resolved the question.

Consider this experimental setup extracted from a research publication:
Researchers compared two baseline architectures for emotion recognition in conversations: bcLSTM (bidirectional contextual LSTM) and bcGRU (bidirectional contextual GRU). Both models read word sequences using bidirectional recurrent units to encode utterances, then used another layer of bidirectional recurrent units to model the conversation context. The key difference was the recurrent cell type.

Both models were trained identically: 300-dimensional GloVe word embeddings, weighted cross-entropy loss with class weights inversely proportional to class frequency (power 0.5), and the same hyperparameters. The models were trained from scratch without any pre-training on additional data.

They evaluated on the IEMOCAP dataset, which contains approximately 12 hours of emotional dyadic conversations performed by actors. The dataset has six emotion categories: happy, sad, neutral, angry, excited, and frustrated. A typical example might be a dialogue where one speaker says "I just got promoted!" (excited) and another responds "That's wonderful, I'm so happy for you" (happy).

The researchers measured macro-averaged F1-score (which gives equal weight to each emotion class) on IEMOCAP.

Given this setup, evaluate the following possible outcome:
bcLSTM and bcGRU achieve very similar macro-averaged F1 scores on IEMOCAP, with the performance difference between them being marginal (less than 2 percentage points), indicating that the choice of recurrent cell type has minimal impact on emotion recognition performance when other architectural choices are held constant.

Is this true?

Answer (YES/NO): YES